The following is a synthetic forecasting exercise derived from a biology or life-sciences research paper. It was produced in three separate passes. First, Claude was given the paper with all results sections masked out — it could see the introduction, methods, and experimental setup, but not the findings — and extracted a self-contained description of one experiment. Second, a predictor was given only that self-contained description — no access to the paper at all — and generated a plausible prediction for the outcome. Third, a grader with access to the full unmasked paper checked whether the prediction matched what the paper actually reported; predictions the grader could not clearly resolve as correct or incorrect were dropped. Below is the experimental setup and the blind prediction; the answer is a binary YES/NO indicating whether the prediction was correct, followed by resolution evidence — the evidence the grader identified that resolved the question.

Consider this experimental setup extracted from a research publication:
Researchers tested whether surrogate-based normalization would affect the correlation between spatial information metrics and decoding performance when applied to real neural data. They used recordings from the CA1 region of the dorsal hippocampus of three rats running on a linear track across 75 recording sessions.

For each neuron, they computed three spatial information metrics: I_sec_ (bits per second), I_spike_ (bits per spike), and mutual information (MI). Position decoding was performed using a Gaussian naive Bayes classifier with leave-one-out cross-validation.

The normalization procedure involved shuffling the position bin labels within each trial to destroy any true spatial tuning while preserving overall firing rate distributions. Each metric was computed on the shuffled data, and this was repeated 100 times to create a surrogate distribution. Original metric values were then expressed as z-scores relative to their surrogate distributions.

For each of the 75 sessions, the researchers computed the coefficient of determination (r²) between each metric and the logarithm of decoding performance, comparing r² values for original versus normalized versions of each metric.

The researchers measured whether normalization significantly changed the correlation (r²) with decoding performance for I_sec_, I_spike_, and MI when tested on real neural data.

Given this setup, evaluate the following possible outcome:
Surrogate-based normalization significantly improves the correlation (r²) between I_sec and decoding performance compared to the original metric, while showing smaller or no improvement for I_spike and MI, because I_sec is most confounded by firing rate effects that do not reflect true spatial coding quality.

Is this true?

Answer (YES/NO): NO